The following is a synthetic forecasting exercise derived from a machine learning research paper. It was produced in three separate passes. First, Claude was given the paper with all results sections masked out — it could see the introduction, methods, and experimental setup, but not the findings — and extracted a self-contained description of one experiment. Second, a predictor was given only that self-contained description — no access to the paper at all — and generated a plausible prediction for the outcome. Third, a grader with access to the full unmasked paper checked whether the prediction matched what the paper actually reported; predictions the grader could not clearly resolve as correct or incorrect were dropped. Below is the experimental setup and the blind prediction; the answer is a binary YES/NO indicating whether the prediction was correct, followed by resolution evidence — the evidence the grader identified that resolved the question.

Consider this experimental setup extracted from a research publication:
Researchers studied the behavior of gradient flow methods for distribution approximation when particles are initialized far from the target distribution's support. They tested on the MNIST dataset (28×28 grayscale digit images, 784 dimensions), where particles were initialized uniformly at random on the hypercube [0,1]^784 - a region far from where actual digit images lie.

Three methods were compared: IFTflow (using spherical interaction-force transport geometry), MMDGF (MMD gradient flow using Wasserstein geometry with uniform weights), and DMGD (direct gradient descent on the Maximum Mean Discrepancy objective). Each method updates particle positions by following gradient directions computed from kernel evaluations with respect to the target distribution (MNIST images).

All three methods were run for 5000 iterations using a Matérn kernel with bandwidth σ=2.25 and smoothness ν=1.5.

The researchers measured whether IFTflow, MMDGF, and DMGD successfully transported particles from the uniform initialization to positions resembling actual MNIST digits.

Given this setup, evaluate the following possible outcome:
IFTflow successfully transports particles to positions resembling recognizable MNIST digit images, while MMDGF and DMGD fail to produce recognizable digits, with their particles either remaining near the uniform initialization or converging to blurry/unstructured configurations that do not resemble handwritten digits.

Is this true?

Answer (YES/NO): NO